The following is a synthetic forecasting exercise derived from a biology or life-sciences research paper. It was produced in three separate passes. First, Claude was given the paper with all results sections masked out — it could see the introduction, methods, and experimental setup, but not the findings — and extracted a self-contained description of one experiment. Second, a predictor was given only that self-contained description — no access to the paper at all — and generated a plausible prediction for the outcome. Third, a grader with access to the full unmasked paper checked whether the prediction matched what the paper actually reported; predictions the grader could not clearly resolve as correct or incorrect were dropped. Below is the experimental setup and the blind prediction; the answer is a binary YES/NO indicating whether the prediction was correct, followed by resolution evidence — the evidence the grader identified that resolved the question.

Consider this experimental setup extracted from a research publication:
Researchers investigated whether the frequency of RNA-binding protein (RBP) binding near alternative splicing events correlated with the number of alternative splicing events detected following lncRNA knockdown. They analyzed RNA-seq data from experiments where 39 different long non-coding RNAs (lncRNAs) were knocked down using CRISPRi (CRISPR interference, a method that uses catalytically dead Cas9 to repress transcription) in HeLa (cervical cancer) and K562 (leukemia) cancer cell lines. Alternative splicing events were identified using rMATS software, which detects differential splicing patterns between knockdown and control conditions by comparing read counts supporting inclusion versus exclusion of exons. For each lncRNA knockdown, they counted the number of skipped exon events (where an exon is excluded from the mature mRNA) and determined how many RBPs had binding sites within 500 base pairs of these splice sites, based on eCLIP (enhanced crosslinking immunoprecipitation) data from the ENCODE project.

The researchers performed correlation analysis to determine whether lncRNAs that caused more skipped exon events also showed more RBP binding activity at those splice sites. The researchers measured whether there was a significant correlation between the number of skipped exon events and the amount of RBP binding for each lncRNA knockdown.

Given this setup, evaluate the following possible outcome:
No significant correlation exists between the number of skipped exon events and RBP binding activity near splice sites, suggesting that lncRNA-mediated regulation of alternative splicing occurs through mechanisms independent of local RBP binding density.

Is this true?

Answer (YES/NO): NO